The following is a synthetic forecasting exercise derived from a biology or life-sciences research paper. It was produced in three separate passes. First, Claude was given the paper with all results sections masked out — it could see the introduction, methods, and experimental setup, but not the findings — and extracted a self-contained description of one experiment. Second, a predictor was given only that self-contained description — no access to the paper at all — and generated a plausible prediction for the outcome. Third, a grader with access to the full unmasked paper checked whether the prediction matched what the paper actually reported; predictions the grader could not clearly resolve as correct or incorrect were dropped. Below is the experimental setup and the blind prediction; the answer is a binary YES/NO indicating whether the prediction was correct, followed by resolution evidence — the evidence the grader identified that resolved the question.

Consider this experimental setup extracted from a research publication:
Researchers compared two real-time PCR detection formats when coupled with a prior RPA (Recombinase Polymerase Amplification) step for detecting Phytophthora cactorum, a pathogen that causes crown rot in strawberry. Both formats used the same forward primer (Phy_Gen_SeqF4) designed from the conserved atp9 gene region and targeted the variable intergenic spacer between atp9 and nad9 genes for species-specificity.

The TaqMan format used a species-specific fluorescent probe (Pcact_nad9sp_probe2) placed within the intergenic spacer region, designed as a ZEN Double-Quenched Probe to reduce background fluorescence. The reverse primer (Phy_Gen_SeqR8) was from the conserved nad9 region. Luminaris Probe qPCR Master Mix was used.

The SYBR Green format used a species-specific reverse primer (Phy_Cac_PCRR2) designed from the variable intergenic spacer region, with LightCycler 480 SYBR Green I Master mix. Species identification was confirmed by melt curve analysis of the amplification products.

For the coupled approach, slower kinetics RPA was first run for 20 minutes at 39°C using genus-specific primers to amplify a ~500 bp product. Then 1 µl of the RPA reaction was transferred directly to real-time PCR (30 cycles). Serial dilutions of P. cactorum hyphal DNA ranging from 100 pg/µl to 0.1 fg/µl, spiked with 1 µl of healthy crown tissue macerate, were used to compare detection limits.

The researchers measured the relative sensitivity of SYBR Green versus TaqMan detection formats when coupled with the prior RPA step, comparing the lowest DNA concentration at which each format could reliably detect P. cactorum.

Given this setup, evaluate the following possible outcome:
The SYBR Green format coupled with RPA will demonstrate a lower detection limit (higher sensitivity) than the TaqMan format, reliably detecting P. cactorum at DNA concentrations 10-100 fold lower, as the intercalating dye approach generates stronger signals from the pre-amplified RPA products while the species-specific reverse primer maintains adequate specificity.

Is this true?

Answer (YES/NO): NO